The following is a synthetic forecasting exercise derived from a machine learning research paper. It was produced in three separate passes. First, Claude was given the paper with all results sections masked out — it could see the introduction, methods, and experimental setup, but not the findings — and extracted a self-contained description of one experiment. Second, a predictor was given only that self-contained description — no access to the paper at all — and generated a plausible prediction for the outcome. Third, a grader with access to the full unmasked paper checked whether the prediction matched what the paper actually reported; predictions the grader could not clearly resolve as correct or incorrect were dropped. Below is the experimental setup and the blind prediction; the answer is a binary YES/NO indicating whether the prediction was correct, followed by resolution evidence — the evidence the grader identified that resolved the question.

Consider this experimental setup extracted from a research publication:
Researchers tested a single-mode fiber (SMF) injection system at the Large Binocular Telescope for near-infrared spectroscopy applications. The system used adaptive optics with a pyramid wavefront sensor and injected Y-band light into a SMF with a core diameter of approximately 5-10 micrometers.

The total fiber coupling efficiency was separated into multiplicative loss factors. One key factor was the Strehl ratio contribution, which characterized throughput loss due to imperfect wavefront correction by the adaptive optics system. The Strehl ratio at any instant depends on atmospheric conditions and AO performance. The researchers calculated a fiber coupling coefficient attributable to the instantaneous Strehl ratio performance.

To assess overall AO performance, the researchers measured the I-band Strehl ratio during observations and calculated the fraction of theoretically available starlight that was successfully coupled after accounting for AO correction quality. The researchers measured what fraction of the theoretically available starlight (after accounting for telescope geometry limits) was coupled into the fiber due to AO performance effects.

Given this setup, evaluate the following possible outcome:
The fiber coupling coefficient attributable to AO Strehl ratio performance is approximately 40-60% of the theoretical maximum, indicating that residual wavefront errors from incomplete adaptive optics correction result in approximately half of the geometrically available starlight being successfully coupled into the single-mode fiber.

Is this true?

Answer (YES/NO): NO